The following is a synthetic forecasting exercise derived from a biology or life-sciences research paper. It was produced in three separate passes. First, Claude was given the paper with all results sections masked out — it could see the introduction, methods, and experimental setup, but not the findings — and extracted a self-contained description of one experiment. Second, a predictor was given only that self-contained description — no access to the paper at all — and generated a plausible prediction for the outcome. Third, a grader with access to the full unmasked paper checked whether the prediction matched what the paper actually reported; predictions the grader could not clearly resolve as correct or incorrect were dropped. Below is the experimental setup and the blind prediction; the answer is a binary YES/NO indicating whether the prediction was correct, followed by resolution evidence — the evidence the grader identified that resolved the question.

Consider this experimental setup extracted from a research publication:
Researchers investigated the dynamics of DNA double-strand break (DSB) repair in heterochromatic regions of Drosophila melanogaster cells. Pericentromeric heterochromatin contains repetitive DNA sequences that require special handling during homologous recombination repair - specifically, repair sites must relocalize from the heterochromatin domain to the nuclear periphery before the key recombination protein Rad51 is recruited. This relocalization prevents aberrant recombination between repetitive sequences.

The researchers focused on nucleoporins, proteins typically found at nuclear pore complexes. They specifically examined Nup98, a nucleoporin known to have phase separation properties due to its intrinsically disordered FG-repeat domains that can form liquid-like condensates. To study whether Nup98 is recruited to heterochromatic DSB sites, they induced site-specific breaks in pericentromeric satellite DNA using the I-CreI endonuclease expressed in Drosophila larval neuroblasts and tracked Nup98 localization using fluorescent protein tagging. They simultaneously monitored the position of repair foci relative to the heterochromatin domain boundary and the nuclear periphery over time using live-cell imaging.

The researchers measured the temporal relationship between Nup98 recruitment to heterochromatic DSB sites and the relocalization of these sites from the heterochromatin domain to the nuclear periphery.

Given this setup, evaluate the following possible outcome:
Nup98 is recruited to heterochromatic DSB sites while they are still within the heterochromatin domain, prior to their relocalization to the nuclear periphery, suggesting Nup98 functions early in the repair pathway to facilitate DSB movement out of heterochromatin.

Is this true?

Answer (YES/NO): YES